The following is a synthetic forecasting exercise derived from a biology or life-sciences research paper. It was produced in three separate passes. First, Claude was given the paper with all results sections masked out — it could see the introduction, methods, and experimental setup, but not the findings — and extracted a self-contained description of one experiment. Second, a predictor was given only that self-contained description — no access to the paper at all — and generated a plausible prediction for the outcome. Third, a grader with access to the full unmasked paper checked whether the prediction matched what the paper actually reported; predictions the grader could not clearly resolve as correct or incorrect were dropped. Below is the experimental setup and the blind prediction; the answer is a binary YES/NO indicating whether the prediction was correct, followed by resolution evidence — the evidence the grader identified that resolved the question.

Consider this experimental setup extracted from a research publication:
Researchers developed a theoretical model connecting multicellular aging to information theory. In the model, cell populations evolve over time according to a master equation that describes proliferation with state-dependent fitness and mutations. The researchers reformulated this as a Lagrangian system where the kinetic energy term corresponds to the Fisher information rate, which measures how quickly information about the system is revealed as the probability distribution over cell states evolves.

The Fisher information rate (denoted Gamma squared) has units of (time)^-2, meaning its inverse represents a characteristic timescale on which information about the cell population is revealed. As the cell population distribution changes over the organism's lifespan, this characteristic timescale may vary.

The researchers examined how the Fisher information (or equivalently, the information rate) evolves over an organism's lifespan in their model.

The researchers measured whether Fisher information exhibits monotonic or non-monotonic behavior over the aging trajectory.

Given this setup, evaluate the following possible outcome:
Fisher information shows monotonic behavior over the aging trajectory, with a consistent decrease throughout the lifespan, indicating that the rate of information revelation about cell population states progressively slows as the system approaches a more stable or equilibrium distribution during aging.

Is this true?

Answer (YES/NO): NO